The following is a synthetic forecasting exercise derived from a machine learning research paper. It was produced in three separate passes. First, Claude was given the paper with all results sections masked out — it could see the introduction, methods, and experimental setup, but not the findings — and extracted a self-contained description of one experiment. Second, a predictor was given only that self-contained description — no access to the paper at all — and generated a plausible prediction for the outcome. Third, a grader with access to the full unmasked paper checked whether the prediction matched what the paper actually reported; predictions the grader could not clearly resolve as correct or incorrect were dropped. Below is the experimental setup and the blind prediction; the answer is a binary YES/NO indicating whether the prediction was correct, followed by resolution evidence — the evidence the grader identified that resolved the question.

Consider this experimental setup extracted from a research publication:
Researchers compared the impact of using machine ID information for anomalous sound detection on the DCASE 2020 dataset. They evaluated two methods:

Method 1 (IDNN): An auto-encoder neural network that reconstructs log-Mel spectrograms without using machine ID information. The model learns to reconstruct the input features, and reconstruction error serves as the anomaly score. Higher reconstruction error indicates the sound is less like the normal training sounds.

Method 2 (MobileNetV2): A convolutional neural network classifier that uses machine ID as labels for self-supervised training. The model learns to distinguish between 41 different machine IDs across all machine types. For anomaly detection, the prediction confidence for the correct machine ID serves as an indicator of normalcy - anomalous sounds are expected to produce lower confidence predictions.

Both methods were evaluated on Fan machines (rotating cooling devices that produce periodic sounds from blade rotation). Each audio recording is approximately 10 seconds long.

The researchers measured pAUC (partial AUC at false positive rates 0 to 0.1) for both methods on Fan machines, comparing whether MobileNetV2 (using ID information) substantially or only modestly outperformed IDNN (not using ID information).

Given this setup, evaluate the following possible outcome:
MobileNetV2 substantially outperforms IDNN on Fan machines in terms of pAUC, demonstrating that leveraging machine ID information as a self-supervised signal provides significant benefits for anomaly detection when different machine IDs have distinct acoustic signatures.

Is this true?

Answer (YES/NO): YES